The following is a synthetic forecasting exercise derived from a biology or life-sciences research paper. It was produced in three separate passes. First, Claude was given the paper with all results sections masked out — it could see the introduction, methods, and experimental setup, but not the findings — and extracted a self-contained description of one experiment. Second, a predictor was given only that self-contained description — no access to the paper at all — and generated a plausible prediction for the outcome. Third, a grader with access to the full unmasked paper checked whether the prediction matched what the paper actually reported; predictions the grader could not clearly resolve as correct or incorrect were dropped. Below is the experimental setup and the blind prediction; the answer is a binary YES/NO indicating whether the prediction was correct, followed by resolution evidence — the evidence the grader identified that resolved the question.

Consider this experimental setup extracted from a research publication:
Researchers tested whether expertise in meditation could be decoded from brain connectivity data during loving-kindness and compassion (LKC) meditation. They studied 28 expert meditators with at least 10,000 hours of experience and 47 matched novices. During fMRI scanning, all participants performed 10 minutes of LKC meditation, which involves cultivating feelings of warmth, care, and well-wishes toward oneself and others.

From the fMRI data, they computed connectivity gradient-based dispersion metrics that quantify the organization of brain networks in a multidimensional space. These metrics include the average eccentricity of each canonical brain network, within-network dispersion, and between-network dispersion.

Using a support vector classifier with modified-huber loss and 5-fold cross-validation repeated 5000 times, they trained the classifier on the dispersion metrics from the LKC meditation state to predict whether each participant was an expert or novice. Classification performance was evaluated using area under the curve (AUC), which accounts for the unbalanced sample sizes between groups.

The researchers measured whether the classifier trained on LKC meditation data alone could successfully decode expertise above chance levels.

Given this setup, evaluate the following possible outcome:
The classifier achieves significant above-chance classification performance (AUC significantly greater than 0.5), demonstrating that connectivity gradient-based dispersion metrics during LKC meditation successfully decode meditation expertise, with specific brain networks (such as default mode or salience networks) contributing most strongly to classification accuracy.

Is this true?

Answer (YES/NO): NO